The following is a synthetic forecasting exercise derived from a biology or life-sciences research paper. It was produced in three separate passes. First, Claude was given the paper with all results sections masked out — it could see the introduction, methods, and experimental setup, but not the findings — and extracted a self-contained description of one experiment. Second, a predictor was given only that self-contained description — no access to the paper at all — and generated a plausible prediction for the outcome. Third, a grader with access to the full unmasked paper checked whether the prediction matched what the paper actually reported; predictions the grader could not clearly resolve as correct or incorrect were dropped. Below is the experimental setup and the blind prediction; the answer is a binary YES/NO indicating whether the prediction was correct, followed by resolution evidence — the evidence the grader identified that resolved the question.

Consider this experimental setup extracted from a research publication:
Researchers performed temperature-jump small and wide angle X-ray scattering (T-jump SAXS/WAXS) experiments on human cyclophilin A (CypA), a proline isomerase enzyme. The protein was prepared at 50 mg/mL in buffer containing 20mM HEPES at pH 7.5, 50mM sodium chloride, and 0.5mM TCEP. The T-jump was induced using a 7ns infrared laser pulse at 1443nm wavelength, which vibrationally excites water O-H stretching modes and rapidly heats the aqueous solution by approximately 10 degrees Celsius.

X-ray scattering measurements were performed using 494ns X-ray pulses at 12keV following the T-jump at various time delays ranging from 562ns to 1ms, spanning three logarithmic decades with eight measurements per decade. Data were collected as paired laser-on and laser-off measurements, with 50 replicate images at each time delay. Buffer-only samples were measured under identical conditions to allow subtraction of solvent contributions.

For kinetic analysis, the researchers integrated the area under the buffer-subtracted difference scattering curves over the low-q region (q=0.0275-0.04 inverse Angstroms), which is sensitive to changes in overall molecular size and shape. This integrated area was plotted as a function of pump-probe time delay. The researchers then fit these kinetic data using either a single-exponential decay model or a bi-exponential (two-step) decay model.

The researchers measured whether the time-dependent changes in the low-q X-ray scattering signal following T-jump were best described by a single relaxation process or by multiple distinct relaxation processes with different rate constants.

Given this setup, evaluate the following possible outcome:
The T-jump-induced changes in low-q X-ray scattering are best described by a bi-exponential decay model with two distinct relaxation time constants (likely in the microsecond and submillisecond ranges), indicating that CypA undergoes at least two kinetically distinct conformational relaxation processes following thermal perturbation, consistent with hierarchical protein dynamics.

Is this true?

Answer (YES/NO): YES